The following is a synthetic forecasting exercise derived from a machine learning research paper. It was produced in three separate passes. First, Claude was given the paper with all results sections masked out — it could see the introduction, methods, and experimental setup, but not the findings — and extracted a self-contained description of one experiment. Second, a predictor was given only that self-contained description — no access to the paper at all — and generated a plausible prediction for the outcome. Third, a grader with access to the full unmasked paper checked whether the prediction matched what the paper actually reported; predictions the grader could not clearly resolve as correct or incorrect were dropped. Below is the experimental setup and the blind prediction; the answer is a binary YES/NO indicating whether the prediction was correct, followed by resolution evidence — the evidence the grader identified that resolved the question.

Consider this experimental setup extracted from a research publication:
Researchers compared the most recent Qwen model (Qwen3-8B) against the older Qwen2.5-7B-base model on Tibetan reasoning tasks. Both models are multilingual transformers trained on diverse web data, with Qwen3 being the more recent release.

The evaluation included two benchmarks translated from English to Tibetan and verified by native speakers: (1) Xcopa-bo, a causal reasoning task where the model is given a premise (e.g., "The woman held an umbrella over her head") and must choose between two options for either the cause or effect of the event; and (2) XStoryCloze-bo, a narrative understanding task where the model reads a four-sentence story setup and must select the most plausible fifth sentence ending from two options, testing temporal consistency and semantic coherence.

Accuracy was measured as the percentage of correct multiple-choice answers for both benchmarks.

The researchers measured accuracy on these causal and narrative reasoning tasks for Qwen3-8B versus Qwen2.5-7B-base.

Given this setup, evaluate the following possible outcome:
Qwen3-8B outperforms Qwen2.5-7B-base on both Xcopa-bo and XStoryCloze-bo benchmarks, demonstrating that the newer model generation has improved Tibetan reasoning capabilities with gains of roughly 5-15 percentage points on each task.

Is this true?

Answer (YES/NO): NO